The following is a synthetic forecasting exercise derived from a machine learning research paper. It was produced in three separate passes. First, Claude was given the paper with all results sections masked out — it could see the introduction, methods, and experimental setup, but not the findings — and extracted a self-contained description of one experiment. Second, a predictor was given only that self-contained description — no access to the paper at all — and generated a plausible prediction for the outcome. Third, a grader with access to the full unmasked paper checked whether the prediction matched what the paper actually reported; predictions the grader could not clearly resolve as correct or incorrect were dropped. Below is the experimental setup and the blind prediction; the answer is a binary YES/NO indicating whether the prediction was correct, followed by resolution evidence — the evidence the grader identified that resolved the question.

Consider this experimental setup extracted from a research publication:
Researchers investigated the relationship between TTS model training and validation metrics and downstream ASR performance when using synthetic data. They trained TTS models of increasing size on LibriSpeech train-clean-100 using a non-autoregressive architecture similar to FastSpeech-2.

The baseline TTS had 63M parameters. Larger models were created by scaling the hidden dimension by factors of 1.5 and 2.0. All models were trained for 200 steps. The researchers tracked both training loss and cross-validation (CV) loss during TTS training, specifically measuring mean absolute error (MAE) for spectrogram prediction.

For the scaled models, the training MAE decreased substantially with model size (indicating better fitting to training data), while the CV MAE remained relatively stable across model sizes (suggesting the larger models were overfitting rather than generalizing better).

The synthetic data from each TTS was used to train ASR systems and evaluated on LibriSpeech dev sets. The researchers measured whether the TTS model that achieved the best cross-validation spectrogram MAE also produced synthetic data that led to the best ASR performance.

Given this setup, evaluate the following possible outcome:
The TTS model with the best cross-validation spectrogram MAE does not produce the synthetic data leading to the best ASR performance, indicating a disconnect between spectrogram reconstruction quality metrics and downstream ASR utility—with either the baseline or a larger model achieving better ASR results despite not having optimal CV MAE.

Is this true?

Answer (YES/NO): YES